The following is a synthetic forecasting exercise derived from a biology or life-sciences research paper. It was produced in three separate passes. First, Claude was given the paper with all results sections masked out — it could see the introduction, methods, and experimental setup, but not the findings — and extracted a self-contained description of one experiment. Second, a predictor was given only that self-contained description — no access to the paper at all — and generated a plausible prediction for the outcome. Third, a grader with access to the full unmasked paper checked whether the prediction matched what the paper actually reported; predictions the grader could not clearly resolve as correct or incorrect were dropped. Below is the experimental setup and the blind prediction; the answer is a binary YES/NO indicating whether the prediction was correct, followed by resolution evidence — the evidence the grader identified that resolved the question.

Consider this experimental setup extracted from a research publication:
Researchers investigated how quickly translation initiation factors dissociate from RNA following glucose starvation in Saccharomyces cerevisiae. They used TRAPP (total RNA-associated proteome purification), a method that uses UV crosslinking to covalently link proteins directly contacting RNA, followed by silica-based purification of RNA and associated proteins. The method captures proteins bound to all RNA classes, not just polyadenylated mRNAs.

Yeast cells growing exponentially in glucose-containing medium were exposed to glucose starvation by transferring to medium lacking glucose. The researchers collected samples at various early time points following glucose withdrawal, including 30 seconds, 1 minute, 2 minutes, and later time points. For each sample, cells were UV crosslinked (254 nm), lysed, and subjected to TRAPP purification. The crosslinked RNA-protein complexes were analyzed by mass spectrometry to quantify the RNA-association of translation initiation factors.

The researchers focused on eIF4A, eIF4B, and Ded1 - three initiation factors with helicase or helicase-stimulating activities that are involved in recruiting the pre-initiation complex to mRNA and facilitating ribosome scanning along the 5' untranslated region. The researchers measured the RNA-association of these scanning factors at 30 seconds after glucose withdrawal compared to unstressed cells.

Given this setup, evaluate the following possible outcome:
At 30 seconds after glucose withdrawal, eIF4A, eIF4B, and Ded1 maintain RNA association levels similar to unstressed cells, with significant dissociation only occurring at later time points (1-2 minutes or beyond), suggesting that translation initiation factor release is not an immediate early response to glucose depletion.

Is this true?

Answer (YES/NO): NO